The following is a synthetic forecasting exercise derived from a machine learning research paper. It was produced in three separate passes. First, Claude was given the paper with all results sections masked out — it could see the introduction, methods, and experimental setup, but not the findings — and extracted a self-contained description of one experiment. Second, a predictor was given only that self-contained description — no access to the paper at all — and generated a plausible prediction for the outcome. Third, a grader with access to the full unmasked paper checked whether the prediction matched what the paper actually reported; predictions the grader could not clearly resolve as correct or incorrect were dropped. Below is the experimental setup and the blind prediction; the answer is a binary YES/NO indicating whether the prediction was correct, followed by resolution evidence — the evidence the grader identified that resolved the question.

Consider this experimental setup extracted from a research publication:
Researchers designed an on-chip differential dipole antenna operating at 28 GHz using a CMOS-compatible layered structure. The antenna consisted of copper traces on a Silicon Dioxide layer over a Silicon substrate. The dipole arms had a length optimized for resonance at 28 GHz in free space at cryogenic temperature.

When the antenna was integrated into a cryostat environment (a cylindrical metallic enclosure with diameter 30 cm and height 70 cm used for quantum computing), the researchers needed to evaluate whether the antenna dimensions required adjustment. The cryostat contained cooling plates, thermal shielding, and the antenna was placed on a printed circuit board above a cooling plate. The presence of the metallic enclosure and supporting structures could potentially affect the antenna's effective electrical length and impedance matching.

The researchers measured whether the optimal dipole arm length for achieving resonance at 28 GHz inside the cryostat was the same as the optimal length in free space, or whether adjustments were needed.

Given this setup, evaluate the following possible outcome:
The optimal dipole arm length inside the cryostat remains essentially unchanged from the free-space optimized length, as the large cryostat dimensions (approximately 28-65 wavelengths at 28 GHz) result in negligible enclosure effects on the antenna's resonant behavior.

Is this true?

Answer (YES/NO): NO